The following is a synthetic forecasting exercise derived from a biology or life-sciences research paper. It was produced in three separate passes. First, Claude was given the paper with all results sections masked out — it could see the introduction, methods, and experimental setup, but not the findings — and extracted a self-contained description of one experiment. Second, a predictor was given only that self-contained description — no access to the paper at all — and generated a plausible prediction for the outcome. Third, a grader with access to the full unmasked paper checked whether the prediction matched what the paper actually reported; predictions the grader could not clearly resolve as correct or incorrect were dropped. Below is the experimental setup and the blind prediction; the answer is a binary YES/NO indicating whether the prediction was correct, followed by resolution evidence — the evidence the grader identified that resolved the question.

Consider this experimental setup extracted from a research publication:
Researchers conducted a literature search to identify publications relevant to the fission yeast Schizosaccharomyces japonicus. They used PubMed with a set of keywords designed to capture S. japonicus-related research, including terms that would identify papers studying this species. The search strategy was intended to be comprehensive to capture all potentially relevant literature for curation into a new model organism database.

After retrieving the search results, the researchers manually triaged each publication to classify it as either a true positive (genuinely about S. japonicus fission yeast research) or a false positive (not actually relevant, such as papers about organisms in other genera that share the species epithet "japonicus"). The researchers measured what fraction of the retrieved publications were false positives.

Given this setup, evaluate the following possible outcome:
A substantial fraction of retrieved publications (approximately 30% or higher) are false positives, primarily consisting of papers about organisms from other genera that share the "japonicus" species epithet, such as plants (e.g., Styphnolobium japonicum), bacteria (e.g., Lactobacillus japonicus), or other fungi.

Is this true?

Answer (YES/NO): YES